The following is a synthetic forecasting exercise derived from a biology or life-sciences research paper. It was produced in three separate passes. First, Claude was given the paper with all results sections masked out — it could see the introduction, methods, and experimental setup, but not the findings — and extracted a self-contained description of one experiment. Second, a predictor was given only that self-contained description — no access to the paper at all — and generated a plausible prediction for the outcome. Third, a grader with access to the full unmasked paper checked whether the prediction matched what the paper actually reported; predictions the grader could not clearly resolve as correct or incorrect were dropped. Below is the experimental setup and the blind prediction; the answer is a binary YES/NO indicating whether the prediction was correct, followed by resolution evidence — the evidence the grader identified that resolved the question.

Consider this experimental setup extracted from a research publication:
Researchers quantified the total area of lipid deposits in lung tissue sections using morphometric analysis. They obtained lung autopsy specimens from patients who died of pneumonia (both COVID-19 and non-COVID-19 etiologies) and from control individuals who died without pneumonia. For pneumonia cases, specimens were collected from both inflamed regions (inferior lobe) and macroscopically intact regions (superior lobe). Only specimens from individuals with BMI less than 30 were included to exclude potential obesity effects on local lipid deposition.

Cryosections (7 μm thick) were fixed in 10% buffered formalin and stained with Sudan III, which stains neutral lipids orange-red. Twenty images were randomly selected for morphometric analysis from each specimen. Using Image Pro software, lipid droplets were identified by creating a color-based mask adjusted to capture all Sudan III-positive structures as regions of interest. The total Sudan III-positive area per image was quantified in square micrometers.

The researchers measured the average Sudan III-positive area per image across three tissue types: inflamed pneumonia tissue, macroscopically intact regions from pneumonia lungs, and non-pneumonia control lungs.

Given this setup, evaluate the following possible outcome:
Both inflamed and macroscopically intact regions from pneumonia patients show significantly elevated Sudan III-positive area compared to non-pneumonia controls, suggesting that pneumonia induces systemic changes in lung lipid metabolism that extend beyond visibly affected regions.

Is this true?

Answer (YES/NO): YES